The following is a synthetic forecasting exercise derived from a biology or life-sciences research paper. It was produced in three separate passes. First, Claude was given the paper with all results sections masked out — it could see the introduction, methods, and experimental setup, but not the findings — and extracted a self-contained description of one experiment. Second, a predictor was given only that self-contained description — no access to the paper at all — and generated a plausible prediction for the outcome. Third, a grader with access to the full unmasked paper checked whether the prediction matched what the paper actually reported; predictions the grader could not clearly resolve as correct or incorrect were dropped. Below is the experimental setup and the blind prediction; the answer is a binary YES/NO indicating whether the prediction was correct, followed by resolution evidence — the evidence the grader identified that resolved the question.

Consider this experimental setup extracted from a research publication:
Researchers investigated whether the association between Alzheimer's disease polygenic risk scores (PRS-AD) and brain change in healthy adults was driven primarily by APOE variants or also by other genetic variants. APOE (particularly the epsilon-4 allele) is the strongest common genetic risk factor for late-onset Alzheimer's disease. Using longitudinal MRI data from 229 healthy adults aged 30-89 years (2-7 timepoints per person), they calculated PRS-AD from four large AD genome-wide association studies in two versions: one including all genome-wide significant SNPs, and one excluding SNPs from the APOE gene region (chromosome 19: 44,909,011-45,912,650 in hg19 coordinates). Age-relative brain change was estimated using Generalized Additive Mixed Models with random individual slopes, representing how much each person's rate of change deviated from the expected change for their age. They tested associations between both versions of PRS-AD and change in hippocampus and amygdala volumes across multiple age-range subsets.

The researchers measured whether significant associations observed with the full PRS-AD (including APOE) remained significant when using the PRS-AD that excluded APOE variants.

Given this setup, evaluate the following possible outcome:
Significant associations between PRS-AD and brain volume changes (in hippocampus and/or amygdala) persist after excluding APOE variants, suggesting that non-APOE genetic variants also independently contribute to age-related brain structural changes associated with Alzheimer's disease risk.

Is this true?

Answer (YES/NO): YES